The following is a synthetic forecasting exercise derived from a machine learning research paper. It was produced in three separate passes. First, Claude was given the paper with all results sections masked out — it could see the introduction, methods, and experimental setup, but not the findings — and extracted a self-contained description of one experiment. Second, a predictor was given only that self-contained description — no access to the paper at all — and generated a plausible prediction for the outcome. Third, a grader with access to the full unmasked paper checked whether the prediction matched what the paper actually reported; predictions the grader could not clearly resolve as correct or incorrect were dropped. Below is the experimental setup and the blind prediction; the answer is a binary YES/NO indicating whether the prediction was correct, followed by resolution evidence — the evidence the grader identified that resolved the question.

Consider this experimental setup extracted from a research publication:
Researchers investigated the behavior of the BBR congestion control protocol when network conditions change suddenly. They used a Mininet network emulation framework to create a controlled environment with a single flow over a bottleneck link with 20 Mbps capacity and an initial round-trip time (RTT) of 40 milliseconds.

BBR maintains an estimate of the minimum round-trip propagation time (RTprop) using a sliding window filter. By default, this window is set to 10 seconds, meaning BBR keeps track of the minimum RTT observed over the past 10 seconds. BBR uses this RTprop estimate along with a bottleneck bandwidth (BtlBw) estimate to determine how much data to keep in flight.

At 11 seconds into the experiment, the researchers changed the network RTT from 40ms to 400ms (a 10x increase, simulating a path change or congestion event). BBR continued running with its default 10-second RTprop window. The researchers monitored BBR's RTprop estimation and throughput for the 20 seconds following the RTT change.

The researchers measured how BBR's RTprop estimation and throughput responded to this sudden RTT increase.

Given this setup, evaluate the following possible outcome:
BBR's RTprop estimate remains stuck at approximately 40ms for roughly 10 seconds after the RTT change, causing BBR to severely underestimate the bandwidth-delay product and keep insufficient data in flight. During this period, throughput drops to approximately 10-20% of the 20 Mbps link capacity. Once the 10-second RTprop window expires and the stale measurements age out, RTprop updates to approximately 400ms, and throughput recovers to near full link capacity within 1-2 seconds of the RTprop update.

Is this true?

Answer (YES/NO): NO